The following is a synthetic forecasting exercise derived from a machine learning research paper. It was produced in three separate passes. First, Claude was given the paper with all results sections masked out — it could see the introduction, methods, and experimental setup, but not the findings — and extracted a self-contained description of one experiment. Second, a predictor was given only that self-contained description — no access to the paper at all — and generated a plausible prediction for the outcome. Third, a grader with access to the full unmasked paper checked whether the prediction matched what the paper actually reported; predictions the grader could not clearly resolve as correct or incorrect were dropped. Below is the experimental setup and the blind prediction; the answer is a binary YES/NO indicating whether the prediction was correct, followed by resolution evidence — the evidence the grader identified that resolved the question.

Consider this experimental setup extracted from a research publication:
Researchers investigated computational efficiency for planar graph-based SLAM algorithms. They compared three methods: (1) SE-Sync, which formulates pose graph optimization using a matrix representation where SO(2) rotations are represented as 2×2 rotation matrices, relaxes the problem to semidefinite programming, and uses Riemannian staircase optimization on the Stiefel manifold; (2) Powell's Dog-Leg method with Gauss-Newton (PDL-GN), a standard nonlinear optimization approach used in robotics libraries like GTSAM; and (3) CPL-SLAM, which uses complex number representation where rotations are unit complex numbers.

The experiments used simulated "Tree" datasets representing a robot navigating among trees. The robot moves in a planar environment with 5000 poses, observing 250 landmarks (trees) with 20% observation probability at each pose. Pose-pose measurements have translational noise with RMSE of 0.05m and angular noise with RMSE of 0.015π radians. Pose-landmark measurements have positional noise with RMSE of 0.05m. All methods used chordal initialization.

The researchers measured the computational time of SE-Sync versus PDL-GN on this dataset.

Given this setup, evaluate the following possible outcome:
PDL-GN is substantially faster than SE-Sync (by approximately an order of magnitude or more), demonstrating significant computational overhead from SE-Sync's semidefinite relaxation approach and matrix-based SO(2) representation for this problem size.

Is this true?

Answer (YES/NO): NO